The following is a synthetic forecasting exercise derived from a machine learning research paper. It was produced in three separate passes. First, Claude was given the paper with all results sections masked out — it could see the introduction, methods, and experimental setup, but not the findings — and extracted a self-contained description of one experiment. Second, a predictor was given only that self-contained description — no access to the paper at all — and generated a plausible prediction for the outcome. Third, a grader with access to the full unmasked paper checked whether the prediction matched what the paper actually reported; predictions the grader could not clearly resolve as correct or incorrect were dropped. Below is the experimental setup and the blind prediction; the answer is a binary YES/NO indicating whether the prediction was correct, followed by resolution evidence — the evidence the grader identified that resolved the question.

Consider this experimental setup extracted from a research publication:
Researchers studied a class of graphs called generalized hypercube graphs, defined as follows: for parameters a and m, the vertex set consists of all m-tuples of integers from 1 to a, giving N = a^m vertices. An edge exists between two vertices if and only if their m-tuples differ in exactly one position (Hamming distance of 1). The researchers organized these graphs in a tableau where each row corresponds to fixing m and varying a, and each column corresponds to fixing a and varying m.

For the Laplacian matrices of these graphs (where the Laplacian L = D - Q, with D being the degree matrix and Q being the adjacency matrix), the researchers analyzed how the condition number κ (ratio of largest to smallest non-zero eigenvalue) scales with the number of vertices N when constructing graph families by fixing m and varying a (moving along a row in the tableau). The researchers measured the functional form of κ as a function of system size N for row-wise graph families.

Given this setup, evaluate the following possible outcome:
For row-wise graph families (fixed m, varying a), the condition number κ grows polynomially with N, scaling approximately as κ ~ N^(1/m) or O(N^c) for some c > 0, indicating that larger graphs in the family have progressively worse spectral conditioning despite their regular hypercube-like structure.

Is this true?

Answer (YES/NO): NO